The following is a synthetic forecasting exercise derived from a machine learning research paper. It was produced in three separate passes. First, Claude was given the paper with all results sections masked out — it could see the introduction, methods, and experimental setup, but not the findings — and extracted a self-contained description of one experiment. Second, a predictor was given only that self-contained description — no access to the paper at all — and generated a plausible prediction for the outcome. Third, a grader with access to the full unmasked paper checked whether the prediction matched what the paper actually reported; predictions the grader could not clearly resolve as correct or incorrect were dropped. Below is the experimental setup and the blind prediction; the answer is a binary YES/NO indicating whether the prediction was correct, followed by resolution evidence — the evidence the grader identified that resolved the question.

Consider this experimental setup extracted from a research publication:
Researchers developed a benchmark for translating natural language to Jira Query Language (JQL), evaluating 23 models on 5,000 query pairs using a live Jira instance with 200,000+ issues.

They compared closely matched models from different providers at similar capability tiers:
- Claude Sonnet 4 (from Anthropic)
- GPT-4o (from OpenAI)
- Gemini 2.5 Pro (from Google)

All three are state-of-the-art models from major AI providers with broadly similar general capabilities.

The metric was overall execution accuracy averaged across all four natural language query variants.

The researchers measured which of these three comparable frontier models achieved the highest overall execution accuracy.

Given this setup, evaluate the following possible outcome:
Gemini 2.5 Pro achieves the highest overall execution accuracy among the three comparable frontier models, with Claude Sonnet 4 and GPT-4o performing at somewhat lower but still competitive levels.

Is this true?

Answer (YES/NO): YES